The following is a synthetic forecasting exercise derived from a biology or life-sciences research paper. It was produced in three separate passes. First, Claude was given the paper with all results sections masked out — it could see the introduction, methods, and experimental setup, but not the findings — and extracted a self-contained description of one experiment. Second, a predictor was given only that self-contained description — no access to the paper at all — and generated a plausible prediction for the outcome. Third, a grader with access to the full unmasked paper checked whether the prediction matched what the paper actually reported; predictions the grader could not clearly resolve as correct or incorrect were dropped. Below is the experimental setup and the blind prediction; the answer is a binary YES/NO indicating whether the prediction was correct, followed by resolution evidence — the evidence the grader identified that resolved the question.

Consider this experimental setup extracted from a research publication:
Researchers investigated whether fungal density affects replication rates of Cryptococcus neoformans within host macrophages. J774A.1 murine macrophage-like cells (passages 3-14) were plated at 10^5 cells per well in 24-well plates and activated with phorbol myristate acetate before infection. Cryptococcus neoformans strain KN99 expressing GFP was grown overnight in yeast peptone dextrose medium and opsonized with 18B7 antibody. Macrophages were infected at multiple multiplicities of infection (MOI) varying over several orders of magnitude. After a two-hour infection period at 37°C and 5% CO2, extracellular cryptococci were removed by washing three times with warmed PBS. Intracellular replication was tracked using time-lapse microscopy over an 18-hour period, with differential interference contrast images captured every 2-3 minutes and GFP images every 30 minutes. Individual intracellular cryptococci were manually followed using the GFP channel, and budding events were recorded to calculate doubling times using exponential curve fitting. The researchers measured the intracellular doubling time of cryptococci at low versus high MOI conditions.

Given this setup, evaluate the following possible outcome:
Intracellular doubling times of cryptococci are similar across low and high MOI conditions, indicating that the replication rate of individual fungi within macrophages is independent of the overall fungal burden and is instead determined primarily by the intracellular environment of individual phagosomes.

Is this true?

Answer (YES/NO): YES